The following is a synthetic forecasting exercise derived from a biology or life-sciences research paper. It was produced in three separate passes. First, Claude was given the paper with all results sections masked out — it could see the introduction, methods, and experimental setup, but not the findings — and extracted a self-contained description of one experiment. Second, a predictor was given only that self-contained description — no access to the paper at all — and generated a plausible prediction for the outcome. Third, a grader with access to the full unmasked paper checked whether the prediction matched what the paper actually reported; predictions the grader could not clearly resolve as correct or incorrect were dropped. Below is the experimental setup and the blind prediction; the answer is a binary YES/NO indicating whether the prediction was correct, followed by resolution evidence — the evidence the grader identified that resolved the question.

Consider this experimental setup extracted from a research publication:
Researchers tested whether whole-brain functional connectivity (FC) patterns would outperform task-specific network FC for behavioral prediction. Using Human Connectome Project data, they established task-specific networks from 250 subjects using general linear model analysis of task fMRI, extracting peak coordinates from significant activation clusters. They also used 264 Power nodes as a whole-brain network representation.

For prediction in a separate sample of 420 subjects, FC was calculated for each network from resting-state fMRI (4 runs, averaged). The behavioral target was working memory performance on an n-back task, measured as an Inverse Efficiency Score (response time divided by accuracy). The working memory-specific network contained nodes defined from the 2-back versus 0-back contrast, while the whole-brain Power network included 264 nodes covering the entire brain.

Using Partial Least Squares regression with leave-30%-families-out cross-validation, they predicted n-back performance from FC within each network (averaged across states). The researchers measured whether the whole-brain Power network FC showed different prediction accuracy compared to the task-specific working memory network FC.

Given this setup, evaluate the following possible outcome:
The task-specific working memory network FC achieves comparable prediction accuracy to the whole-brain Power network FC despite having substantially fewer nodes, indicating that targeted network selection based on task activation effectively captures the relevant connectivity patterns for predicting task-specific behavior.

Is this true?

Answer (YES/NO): NO